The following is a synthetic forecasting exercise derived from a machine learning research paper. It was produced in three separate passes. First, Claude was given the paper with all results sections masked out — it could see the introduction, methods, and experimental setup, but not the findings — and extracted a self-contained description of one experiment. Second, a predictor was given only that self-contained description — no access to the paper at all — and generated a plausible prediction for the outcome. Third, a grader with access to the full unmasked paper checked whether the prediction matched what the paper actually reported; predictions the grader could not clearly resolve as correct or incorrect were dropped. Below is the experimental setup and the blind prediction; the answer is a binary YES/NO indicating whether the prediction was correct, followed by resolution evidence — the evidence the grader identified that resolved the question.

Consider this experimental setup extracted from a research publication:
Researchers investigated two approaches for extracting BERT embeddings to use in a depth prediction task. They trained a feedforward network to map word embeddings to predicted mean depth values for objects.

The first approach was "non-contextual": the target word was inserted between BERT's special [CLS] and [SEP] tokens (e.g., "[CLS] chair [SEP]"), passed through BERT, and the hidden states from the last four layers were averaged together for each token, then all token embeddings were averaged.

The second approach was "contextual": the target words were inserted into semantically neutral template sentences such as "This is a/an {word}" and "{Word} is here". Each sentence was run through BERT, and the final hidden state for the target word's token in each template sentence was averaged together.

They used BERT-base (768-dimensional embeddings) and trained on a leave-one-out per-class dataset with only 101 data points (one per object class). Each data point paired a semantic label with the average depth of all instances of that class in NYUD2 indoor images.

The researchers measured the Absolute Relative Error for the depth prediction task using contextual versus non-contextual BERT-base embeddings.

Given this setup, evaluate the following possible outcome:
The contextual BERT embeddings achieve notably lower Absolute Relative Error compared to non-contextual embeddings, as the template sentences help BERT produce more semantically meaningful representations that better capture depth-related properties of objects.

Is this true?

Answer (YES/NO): YES